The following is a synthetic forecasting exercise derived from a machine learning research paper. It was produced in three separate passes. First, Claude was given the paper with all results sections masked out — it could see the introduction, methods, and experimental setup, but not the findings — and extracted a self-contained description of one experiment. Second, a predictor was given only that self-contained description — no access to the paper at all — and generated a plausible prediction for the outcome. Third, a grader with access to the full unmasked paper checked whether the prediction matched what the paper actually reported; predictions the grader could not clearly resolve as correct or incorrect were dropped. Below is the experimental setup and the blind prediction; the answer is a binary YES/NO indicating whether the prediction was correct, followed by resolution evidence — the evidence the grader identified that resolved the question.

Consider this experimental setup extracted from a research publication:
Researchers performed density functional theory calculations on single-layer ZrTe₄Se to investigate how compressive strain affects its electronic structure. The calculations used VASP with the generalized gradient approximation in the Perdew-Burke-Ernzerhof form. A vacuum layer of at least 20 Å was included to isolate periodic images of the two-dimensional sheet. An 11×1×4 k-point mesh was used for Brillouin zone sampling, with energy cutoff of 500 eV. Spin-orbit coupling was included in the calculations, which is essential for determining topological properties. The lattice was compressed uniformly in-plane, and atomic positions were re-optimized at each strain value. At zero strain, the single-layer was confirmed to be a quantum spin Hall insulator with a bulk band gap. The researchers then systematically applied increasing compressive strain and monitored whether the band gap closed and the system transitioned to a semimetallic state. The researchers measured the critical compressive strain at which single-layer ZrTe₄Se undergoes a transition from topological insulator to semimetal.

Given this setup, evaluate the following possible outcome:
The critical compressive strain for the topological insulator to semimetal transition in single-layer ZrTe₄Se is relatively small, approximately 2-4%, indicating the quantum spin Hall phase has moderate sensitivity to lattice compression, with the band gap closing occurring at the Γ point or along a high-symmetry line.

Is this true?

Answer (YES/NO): NO